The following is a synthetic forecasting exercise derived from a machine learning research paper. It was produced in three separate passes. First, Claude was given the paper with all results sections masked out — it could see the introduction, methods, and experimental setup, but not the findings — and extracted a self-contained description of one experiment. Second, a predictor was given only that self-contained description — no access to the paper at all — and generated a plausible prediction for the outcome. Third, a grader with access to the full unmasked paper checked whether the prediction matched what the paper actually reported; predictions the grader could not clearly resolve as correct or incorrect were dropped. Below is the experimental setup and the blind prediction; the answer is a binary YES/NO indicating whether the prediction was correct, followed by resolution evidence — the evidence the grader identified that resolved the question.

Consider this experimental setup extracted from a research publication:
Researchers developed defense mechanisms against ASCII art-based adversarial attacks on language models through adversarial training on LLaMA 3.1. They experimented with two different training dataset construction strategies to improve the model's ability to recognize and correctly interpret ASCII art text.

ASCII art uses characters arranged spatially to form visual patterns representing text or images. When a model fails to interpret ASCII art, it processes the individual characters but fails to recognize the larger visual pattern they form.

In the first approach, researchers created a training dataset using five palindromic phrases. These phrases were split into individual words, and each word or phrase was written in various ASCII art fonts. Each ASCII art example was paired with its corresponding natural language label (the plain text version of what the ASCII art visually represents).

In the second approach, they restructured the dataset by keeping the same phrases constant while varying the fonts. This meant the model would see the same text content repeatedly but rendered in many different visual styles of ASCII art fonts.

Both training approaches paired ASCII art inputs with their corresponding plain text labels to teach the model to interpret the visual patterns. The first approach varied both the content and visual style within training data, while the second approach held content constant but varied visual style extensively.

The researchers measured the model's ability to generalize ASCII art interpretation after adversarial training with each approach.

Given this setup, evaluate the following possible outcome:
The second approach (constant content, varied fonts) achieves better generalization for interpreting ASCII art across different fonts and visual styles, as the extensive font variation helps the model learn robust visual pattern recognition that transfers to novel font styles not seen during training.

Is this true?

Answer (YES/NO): YES